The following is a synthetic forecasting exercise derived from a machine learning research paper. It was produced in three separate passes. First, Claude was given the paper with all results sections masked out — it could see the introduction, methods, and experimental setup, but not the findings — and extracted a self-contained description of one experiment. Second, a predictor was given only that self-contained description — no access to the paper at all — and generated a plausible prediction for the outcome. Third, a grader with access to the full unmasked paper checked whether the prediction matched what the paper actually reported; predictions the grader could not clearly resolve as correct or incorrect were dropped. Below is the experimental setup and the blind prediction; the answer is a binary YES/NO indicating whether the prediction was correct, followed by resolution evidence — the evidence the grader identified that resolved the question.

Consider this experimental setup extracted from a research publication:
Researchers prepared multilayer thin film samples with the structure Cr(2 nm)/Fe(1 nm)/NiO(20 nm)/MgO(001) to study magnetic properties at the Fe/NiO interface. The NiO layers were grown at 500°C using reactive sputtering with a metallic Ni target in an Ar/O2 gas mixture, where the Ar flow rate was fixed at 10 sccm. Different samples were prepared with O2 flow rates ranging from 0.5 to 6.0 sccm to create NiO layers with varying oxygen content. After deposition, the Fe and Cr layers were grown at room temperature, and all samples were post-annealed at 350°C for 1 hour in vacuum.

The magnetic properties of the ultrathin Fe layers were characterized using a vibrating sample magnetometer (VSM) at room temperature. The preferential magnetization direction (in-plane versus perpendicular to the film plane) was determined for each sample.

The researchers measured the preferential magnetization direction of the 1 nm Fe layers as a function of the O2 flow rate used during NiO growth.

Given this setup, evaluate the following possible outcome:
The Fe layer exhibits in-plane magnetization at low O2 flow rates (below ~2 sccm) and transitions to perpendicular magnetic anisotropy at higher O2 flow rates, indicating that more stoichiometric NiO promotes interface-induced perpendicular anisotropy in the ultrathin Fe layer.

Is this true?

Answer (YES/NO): NO